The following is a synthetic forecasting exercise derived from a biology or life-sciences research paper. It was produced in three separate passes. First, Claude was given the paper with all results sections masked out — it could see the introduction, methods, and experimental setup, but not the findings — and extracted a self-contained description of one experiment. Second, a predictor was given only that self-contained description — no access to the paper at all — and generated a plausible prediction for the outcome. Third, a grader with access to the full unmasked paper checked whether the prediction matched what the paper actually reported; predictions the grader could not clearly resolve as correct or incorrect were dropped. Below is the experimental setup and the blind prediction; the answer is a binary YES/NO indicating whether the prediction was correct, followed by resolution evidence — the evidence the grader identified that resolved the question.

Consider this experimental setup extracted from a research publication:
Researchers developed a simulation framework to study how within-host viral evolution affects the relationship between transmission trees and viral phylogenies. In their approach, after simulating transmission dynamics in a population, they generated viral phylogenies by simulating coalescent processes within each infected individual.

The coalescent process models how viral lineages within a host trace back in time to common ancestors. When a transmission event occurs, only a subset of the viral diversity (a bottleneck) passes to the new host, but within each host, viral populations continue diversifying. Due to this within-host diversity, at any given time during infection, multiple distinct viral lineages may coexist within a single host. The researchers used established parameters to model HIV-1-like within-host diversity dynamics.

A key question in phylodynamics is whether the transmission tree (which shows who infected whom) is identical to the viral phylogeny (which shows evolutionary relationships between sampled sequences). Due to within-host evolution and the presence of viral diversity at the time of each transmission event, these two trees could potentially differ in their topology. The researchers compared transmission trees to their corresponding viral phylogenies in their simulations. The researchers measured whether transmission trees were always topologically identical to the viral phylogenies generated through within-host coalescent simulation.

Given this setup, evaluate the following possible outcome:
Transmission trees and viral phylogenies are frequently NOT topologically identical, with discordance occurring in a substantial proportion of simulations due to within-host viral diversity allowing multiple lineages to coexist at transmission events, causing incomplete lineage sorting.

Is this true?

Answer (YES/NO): YES